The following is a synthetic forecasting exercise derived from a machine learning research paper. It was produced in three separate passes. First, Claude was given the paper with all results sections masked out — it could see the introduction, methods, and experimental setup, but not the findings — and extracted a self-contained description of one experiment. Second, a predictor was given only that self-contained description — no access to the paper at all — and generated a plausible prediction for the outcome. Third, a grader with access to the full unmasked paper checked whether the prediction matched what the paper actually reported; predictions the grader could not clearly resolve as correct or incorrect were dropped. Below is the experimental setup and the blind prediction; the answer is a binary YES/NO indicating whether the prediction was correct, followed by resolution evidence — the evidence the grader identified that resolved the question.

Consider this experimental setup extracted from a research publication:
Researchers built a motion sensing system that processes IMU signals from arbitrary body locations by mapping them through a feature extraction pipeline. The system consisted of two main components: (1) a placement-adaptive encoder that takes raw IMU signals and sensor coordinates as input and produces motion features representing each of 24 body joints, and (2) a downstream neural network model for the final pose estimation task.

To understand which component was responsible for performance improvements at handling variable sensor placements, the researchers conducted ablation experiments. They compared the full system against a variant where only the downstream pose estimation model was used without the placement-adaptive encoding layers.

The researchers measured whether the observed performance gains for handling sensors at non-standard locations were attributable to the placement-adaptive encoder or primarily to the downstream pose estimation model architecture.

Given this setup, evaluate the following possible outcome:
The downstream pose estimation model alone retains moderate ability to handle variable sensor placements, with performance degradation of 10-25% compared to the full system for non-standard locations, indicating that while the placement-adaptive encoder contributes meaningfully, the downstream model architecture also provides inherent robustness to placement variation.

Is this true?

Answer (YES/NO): NO